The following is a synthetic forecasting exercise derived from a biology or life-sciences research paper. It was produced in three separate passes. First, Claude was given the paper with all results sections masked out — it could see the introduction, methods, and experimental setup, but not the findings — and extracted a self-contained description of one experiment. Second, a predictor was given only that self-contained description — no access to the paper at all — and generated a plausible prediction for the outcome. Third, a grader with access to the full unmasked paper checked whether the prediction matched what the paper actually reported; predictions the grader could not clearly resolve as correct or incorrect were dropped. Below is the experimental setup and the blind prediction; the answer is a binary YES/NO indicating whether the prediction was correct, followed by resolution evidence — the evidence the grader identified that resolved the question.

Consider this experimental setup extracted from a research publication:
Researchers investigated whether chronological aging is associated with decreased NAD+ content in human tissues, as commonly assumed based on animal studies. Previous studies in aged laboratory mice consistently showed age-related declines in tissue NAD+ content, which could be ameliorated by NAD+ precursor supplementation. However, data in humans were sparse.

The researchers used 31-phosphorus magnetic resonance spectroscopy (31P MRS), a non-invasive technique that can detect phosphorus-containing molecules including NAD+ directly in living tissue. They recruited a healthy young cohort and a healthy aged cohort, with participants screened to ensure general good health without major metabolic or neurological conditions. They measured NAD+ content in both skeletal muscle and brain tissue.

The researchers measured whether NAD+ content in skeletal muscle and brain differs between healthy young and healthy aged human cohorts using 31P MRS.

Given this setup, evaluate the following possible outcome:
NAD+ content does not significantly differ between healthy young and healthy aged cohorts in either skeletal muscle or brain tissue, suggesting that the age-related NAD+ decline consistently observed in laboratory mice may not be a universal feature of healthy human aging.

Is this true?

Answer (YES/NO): YES